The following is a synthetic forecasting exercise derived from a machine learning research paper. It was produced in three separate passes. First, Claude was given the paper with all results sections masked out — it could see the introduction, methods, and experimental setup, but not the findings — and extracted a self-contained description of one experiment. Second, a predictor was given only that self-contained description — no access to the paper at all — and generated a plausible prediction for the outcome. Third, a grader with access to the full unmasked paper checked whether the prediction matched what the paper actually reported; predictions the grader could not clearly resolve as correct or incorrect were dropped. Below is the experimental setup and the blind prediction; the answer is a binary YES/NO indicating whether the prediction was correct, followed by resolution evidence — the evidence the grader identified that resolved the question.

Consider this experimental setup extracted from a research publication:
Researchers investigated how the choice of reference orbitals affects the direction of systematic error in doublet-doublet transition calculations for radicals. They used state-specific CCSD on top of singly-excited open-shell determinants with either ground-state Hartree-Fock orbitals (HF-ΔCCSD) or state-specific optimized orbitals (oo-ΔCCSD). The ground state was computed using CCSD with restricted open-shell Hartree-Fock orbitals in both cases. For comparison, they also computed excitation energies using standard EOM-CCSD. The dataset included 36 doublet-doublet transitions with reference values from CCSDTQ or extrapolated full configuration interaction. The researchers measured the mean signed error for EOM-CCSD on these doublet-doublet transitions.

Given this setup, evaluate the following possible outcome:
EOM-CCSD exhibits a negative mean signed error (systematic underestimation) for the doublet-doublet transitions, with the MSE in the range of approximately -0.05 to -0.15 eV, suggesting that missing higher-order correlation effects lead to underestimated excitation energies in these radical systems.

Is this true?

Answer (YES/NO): NO